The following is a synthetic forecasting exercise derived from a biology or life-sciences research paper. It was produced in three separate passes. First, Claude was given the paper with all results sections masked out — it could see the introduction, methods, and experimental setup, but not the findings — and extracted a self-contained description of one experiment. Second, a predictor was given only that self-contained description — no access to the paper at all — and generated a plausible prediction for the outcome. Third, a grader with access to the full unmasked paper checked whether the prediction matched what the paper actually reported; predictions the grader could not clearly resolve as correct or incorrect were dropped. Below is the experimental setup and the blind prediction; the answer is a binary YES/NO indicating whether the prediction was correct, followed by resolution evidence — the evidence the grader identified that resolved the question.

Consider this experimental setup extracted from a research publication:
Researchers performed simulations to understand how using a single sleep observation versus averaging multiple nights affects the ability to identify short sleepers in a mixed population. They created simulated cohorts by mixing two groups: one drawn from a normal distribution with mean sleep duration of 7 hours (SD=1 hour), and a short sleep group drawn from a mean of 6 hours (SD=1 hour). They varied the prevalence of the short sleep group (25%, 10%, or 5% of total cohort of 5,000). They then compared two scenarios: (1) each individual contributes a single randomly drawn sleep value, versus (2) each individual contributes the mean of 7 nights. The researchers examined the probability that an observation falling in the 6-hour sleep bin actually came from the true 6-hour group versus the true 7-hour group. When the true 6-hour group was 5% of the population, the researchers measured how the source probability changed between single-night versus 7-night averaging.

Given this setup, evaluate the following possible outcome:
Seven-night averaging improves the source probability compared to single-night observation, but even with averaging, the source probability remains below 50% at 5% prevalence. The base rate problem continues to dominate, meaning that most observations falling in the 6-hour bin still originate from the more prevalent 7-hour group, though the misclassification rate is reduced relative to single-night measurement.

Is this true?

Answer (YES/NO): NO